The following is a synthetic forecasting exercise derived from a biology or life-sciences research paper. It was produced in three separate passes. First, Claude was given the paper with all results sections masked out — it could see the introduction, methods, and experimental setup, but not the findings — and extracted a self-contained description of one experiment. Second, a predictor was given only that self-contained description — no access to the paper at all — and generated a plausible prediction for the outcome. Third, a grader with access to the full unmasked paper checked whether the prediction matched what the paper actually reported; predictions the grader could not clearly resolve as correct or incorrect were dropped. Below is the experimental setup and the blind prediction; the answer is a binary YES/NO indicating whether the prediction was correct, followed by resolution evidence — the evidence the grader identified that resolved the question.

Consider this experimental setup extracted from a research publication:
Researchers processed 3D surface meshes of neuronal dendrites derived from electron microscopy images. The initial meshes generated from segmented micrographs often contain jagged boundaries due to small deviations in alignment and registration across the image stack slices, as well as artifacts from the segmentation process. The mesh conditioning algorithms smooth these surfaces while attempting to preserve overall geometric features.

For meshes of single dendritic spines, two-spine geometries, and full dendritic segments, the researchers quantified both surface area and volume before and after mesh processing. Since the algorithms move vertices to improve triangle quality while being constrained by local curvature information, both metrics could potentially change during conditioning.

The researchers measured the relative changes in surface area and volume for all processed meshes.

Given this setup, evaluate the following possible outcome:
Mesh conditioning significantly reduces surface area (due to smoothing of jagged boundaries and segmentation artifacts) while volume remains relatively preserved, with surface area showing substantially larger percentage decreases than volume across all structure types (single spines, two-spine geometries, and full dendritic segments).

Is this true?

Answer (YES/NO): YES